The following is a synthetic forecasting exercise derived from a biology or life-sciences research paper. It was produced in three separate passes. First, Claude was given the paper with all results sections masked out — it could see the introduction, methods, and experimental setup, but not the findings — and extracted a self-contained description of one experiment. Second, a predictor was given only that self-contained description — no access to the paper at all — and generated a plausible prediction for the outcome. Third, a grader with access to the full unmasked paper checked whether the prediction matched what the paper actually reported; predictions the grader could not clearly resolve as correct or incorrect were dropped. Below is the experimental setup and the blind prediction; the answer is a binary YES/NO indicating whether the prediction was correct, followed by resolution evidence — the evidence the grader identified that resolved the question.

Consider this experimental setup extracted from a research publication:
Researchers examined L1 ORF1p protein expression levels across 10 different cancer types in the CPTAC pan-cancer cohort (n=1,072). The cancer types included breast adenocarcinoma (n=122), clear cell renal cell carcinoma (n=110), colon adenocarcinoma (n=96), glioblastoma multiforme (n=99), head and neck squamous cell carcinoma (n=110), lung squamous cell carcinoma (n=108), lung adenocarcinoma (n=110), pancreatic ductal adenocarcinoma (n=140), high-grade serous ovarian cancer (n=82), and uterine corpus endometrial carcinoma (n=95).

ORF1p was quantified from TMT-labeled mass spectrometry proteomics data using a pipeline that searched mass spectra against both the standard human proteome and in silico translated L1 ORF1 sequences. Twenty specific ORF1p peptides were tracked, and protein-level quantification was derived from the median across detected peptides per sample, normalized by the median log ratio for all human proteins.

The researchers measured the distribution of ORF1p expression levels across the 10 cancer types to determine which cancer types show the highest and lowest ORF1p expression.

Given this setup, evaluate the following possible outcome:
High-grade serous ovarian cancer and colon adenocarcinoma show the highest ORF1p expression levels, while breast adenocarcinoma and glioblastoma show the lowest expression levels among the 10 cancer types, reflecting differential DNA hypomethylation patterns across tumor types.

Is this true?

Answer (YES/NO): NO